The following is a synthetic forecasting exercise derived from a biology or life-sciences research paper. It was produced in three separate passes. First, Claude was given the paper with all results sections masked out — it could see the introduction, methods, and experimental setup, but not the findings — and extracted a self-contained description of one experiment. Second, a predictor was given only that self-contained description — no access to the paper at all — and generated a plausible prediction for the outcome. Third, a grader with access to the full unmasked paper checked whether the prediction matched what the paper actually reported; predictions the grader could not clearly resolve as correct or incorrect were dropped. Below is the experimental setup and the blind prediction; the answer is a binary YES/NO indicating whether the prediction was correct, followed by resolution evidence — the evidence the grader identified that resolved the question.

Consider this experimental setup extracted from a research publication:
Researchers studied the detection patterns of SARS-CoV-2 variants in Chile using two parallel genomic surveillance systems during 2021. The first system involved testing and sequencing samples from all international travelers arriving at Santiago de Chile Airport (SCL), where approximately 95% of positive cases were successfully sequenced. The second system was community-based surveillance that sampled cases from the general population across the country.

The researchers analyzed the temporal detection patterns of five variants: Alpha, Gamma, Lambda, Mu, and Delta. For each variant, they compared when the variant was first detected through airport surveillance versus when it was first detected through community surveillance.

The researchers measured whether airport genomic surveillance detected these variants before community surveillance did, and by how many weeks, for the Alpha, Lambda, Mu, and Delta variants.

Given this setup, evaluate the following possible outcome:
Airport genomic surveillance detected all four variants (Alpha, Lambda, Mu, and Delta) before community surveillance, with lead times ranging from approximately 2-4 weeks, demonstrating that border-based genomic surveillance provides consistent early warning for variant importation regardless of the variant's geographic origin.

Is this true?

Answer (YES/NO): NO